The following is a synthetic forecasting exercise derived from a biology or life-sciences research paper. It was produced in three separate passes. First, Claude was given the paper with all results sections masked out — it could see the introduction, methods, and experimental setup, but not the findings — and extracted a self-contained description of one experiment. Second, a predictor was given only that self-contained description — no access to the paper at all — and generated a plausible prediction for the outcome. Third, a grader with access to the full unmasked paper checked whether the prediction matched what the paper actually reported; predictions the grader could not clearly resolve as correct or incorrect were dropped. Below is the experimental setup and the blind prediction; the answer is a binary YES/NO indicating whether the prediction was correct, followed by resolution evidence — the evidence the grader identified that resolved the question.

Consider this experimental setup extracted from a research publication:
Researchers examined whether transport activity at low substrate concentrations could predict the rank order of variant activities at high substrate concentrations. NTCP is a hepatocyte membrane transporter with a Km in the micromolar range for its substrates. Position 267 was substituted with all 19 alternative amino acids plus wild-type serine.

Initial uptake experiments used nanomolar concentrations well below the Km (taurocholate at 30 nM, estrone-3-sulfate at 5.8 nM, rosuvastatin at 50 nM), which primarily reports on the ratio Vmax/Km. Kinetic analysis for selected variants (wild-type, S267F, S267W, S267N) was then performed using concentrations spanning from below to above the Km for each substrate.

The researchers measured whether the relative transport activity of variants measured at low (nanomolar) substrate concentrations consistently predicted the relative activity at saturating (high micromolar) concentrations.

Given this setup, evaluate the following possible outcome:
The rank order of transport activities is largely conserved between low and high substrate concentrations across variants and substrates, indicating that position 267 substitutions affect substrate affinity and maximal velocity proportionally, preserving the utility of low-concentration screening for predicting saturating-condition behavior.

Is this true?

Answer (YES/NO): NO